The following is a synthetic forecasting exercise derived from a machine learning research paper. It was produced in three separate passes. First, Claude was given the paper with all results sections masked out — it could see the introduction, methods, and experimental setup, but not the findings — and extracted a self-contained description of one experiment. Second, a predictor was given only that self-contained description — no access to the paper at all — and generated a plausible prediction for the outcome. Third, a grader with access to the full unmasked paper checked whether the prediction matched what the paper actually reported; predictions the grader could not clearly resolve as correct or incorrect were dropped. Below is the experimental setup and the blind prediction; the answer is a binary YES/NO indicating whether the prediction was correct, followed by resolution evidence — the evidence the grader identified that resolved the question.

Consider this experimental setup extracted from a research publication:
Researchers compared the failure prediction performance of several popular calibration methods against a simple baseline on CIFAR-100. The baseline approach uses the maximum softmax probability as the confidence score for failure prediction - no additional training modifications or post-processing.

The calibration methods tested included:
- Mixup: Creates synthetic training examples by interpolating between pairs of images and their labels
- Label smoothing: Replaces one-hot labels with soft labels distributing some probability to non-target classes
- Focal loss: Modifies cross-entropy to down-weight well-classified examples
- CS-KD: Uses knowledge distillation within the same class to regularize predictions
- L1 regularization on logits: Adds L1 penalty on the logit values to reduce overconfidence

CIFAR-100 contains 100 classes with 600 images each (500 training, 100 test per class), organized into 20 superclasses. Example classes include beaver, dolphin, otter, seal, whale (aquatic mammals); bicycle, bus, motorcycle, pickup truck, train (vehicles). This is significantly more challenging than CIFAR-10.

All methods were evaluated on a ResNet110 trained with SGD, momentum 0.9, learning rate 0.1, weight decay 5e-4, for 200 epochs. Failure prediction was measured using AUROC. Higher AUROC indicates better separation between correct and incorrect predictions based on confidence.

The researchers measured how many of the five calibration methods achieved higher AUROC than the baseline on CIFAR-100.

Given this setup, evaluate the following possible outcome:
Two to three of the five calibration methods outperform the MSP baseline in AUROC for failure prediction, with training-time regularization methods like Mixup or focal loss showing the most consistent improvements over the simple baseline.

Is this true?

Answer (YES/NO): NO